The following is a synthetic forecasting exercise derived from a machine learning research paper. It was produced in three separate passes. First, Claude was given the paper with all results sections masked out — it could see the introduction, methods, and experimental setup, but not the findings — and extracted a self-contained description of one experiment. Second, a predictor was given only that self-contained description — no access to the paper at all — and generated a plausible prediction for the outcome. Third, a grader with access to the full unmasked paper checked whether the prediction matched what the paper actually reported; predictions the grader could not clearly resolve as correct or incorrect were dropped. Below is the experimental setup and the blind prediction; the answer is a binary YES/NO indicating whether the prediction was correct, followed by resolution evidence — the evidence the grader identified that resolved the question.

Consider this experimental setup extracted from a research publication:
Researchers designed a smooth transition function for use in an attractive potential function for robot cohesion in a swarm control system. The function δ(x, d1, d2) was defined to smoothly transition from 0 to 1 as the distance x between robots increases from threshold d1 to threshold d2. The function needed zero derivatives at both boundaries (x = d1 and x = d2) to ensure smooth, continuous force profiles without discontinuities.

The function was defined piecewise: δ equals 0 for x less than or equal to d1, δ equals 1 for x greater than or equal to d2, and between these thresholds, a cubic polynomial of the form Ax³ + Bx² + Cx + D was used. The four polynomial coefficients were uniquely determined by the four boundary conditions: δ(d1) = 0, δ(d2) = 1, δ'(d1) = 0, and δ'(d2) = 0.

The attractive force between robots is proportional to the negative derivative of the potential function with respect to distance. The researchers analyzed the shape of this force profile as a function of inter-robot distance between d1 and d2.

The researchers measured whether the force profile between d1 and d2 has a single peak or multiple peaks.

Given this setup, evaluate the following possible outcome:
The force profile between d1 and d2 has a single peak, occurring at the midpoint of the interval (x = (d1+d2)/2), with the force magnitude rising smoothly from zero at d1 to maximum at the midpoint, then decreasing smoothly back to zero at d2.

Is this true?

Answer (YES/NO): YES